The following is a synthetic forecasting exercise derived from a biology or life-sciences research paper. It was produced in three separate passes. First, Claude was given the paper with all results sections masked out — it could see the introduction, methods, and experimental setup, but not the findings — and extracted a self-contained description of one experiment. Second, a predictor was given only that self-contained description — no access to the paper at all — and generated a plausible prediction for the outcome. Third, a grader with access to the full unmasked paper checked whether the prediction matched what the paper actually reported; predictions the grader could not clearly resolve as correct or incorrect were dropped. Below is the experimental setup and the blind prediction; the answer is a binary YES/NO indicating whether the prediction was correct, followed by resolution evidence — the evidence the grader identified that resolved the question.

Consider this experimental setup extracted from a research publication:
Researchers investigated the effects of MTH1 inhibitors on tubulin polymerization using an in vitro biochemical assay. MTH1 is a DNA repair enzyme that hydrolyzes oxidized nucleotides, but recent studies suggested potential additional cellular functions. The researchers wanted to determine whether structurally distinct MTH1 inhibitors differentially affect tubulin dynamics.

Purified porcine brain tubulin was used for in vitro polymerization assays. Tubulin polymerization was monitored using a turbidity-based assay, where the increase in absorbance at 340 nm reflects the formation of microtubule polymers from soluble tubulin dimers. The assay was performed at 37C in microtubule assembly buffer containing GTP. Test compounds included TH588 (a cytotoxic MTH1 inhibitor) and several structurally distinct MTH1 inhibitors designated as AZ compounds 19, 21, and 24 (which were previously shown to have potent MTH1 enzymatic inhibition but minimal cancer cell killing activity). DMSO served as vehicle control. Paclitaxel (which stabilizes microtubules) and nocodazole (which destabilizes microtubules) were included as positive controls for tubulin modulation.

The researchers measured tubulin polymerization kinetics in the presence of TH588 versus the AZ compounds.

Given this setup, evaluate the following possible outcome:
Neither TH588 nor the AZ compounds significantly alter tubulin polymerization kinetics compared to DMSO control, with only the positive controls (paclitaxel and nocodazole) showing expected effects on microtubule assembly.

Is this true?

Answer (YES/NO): NO